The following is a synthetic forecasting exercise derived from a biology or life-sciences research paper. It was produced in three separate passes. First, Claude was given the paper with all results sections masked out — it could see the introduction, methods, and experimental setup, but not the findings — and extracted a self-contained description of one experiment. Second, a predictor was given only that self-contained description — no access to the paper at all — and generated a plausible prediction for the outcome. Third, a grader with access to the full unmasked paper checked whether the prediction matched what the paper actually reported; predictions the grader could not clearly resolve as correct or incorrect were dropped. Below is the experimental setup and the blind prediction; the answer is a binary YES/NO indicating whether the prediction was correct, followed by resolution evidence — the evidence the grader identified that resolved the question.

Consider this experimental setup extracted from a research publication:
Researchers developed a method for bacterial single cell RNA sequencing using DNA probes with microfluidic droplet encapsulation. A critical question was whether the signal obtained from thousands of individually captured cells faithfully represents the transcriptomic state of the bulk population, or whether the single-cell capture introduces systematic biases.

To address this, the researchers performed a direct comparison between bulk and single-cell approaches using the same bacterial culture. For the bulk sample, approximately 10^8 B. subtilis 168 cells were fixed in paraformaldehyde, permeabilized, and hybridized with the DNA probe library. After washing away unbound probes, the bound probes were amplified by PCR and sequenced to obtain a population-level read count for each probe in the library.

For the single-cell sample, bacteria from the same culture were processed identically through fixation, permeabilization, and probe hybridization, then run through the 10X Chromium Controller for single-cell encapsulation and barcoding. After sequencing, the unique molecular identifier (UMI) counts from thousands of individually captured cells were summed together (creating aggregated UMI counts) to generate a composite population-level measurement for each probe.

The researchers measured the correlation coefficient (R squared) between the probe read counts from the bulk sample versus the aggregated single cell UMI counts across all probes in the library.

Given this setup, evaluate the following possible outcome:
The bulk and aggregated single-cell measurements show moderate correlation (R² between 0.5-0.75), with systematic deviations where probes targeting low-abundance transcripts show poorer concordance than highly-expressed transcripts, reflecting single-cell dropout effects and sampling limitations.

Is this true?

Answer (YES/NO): NO